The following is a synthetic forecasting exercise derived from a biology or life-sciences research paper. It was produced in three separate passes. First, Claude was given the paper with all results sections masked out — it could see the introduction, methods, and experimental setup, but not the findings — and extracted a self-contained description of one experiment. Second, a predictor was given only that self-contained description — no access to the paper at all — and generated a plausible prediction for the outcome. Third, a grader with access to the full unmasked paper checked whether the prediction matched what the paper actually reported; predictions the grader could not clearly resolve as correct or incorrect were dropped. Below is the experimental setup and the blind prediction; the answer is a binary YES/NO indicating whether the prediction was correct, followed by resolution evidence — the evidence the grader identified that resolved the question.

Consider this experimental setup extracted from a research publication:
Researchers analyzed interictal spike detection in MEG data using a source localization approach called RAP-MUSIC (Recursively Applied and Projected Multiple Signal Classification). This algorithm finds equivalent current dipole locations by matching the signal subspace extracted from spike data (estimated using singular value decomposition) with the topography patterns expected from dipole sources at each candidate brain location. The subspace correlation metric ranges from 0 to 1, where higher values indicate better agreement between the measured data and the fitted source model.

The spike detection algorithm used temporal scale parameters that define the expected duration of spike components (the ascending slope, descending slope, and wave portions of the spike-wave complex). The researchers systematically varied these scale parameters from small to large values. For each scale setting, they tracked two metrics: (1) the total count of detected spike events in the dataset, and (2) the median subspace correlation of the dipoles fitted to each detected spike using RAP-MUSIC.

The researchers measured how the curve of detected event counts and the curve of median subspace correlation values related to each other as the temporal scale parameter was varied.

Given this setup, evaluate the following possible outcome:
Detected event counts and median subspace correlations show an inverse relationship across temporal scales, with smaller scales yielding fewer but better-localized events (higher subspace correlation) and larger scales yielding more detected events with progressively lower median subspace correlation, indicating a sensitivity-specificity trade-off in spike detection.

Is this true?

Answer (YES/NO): NO